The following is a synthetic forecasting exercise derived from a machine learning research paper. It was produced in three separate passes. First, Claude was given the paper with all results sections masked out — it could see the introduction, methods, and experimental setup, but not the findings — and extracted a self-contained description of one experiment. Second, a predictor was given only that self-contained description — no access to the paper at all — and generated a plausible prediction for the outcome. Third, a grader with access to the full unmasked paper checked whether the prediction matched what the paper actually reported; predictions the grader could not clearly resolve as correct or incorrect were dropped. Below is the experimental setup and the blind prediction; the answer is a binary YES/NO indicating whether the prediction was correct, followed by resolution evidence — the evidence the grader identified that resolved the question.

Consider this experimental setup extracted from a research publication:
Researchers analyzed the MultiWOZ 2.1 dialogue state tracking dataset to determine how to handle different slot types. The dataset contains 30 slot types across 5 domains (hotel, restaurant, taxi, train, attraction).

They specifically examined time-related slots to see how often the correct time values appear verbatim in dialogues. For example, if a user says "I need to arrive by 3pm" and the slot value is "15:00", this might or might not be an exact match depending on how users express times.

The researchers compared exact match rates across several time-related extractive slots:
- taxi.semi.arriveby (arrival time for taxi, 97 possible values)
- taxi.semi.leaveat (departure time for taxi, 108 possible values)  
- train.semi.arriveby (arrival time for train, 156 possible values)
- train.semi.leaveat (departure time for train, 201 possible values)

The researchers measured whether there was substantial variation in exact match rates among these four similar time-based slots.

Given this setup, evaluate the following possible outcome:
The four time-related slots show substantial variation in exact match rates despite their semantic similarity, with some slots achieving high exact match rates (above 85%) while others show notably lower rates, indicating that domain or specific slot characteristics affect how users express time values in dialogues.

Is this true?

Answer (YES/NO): NO